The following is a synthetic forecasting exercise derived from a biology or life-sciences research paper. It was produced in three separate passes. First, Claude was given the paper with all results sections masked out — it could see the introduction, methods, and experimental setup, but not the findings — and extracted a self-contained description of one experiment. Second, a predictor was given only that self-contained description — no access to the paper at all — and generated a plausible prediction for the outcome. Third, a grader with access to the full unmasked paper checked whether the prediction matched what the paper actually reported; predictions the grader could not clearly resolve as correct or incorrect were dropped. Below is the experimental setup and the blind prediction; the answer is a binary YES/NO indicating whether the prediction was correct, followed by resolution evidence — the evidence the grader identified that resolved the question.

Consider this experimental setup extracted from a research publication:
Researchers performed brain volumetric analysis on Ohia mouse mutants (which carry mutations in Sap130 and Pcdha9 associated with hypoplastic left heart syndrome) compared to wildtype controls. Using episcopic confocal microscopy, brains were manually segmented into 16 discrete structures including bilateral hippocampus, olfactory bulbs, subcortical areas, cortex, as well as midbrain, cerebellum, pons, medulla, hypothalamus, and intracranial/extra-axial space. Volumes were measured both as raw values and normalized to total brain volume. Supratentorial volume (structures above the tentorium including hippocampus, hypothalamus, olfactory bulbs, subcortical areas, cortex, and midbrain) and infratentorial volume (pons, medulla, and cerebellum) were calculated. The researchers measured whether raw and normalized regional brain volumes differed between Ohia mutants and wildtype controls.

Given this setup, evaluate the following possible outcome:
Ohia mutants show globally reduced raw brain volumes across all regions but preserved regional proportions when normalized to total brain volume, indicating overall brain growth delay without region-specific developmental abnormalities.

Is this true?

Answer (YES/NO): NO